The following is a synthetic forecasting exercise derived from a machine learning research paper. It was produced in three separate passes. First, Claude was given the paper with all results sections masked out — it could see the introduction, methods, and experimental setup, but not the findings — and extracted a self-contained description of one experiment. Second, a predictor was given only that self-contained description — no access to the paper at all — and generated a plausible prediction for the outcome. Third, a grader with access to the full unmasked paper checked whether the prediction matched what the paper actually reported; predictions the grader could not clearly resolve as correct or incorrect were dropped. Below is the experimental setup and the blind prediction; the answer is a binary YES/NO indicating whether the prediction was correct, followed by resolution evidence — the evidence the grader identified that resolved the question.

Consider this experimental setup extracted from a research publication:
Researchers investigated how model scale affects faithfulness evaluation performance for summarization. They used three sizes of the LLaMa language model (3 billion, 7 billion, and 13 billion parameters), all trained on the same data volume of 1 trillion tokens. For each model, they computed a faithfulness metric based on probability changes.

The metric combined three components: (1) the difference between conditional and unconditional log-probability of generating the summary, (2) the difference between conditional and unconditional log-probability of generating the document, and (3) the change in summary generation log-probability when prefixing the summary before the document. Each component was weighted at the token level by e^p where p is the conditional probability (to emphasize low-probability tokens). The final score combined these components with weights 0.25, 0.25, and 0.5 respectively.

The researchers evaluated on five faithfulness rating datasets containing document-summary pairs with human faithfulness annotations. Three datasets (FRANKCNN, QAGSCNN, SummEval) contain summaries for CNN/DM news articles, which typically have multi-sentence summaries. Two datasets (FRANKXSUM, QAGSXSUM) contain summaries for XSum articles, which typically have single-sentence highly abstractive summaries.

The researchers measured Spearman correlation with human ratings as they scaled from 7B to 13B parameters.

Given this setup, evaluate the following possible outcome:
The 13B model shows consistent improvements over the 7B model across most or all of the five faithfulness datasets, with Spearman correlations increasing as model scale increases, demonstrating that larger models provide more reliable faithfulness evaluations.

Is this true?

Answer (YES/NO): NO